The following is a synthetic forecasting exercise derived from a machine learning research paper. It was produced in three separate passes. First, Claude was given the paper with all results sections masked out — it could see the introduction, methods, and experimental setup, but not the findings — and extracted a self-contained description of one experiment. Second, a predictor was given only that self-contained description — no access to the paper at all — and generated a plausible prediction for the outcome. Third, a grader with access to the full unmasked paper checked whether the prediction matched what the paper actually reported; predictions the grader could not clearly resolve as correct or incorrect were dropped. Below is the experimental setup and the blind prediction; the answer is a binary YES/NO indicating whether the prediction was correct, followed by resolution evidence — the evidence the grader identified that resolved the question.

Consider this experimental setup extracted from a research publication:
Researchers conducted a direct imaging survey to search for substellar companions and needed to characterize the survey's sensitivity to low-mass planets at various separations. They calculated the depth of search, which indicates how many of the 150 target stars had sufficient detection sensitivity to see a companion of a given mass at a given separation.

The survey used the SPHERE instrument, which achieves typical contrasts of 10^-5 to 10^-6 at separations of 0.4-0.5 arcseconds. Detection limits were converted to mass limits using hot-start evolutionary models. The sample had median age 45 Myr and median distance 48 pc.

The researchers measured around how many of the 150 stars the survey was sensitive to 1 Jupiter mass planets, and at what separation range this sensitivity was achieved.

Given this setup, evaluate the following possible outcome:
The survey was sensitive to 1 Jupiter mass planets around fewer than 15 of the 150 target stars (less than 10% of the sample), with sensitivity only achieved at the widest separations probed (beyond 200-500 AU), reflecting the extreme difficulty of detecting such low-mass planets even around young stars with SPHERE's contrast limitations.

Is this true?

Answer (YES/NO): NO